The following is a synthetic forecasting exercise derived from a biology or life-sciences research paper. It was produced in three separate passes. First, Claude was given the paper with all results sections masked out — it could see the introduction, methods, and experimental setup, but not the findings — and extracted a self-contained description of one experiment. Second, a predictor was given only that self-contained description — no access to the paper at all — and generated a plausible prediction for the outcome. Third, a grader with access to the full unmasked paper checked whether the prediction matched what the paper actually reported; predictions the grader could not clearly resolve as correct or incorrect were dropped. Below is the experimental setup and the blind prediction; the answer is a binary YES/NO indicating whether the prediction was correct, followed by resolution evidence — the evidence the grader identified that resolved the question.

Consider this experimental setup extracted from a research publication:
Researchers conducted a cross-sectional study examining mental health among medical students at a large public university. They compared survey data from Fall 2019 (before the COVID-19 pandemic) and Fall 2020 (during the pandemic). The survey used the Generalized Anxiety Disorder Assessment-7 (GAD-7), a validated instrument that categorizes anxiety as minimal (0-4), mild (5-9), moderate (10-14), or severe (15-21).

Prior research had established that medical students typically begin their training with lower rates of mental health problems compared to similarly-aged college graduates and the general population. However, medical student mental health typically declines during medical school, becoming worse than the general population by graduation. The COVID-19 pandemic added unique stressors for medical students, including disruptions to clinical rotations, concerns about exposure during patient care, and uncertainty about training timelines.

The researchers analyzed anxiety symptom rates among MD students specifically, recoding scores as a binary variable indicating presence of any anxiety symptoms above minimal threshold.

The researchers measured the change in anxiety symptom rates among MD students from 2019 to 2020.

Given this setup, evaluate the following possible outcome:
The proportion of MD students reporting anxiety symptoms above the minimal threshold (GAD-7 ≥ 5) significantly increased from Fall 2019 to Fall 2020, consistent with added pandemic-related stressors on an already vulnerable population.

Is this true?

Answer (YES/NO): NO